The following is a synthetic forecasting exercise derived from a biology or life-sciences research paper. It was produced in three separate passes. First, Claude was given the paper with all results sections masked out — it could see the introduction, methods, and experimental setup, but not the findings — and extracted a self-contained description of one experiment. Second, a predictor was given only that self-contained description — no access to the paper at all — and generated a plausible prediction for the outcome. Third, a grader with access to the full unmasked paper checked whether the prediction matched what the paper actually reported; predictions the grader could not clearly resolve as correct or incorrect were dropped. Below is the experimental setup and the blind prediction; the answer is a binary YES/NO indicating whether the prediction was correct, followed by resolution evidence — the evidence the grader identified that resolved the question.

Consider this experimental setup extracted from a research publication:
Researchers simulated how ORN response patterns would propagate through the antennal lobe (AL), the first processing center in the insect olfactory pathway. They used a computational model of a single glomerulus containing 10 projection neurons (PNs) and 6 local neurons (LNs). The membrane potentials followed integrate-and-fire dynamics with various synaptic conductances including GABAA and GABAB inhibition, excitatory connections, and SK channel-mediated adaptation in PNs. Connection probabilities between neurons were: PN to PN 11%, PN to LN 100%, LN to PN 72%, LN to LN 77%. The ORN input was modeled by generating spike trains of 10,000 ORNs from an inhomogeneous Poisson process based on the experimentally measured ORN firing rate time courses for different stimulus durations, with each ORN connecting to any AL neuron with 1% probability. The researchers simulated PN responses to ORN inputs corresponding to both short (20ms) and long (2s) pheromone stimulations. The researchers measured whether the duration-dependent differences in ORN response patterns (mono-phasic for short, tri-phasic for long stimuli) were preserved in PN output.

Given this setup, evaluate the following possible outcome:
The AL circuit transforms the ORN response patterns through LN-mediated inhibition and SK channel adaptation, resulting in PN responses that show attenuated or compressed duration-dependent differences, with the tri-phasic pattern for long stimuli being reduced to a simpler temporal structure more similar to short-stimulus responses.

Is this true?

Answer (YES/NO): NO